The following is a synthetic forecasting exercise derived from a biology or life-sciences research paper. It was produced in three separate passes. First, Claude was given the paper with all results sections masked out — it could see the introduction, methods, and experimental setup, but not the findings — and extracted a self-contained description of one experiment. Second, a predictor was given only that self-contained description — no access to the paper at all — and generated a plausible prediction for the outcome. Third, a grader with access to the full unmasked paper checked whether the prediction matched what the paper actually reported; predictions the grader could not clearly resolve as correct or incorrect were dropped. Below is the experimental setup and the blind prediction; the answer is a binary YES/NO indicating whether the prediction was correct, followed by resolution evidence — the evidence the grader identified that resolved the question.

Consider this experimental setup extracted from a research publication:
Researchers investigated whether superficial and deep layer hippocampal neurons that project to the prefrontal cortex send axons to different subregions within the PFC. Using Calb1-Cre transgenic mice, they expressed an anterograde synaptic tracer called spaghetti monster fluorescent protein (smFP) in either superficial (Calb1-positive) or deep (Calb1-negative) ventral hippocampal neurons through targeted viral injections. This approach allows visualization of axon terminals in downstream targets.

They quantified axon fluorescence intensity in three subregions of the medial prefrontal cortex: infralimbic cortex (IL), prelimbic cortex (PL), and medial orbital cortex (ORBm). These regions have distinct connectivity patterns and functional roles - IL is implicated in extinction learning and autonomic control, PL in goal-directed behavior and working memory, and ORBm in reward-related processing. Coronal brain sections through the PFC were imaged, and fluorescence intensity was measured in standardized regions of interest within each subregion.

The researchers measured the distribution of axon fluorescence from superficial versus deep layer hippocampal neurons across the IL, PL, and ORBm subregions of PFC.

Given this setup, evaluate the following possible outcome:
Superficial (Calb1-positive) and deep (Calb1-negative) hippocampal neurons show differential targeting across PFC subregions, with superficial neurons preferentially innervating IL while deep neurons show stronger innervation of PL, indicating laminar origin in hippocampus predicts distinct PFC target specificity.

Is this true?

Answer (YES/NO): NO